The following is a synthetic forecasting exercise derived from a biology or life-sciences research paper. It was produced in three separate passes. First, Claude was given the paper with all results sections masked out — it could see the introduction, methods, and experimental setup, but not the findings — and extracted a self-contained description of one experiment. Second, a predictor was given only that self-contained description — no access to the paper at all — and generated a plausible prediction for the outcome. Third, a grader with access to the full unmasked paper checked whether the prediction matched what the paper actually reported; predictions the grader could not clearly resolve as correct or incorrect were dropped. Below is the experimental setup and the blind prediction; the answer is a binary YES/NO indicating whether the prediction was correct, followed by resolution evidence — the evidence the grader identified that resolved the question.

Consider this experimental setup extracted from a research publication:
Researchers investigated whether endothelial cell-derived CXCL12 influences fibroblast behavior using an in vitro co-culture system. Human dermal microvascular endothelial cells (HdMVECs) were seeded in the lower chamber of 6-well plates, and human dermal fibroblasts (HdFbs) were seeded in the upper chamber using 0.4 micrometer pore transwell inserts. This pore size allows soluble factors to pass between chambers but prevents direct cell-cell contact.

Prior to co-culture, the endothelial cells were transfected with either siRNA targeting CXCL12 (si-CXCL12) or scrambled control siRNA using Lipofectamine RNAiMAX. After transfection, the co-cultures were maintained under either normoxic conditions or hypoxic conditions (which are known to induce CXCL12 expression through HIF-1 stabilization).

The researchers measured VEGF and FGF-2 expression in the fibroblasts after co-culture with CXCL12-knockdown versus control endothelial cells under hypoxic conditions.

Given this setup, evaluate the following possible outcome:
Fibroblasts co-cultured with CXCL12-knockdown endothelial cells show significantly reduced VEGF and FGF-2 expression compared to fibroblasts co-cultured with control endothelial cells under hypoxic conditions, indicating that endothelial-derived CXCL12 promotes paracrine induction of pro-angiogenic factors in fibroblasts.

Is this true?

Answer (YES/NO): YES